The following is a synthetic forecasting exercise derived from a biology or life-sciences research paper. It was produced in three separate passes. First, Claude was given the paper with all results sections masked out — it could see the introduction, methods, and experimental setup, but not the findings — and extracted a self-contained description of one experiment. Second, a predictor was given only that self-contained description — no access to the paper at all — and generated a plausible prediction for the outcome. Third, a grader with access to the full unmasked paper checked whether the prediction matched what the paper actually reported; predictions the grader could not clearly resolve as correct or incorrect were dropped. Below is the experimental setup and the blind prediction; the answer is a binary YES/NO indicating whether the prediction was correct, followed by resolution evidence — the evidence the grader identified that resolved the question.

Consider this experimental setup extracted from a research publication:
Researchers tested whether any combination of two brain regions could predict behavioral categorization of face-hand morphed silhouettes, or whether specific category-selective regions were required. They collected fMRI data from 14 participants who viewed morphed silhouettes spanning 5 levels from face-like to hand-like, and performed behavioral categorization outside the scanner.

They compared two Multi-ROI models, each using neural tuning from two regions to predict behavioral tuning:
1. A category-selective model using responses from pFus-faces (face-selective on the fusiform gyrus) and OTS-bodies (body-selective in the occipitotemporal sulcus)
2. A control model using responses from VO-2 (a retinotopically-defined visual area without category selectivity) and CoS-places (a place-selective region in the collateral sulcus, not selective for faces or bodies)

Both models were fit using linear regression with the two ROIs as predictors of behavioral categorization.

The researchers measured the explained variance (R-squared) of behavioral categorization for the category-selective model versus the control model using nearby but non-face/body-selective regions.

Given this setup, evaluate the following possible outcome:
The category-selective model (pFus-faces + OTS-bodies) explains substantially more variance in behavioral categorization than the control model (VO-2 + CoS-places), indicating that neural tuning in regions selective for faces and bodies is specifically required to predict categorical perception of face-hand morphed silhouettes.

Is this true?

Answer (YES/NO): YES